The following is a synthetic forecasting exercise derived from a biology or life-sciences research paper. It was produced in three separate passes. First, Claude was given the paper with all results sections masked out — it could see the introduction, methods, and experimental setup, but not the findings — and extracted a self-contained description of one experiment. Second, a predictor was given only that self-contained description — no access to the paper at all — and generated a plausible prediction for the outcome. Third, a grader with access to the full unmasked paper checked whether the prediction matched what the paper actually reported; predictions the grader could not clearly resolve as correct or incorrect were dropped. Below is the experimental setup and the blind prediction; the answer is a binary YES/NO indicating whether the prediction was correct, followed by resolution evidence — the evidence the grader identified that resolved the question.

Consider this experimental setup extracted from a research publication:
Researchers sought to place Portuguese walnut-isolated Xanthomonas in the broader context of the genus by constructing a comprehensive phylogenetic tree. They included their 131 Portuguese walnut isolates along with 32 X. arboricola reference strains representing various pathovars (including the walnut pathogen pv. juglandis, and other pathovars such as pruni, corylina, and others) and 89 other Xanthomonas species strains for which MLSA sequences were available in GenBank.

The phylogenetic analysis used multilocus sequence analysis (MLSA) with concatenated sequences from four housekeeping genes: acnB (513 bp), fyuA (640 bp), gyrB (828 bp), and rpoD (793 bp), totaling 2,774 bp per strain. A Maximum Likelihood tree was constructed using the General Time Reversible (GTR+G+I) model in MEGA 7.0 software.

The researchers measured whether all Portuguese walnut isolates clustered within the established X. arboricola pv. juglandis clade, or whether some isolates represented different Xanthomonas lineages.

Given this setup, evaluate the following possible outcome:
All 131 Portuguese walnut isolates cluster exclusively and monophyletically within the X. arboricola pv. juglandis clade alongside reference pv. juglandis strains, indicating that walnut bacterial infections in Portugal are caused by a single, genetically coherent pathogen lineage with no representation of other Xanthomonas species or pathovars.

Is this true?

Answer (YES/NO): NO